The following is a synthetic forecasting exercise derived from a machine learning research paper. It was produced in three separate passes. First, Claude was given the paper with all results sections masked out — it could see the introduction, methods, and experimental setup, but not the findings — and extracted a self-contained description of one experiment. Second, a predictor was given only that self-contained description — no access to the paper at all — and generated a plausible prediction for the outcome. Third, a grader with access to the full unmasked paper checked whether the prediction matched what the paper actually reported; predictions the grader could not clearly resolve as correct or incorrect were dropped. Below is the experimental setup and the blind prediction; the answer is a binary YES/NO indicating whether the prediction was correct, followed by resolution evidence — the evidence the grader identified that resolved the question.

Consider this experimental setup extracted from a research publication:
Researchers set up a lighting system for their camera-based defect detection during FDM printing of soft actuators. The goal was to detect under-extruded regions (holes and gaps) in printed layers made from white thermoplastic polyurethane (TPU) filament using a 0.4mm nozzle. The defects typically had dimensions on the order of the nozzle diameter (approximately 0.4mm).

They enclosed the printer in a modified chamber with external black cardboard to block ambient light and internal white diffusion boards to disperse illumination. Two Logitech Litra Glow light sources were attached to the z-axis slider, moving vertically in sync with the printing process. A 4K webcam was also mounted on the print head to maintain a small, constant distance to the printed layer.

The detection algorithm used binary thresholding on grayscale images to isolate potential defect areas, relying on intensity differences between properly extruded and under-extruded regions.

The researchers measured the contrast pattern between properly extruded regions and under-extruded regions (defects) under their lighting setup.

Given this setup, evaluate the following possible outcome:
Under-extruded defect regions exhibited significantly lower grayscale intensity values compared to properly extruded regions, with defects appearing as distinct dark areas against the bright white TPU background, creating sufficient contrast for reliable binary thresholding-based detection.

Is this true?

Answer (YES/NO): YES